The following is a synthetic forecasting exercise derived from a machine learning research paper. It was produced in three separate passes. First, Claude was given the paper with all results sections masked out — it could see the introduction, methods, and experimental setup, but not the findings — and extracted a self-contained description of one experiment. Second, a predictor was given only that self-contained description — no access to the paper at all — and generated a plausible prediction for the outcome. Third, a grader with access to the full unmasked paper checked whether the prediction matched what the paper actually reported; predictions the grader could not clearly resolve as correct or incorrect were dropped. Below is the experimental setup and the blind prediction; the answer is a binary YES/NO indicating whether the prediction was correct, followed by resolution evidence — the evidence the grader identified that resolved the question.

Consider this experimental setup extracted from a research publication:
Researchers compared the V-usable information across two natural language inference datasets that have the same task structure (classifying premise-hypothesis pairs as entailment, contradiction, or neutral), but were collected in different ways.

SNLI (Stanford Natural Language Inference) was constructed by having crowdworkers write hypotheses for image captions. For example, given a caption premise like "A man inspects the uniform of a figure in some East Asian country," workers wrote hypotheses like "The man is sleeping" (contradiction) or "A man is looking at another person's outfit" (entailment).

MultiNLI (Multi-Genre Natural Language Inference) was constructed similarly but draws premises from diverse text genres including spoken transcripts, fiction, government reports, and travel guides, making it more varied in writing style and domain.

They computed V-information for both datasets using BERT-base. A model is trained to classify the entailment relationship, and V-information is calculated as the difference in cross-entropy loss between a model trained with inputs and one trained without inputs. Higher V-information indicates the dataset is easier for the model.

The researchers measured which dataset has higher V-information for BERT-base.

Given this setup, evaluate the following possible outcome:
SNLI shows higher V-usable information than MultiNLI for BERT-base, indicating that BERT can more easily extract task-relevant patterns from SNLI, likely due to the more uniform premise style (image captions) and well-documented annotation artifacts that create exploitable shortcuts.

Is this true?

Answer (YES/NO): YES